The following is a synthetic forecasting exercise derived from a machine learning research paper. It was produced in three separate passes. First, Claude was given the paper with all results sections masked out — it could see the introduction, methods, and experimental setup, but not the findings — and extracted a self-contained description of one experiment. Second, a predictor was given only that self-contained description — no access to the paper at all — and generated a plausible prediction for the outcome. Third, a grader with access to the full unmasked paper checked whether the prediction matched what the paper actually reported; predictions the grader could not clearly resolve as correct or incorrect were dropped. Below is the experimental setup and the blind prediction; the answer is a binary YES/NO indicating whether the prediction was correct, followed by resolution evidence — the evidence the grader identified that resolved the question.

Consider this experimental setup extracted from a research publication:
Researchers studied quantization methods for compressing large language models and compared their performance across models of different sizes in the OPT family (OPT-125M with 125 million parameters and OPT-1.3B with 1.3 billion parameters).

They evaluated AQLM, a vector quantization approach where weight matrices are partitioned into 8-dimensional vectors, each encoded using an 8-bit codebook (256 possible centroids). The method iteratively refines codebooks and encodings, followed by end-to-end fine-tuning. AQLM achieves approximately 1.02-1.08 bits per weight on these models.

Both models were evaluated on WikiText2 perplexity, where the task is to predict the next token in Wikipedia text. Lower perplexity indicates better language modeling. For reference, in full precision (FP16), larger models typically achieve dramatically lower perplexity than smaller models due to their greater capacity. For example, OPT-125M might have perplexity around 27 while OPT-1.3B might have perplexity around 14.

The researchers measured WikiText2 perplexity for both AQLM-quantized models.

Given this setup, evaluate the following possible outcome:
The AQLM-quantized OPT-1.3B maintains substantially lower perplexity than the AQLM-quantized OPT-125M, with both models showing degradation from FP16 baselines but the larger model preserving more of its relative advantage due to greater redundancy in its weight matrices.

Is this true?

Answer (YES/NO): NO